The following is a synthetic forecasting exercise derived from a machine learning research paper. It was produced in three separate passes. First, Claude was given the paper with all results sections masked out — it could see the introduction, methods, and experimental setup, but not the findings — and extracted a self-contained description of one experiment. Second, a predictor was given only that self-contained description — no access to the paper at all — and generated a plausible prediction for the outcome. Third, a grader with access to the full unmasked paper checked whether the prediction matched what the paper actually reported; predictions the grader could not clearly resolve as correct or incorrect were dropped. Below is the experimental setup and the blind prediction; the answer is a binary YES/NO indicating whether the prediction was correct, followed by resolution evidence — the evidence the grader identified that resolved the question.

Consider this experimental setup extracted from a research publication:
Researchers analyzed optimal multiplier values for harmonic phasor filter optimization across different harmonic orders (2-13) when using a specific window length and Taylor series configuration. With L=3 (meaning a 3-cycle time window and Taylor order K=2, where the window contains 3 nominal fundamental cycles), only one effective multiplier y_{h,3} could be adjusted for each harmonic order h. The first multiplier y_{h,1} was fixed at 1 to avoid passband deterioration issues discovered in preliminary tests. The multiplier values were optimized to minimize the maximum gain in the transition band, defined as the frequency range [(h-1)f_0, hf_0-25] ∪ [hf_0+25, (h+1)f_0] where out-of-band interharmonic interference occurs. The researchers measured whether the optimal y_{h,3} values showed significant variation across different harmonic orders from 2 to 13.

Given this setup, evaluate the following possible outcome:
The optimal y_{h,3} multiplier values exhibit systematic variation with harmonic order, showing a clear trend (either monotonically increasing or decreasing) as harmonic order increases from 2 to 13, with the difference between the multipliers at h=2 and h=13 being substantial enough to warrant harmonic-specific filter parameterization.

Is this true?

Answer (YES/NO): NO